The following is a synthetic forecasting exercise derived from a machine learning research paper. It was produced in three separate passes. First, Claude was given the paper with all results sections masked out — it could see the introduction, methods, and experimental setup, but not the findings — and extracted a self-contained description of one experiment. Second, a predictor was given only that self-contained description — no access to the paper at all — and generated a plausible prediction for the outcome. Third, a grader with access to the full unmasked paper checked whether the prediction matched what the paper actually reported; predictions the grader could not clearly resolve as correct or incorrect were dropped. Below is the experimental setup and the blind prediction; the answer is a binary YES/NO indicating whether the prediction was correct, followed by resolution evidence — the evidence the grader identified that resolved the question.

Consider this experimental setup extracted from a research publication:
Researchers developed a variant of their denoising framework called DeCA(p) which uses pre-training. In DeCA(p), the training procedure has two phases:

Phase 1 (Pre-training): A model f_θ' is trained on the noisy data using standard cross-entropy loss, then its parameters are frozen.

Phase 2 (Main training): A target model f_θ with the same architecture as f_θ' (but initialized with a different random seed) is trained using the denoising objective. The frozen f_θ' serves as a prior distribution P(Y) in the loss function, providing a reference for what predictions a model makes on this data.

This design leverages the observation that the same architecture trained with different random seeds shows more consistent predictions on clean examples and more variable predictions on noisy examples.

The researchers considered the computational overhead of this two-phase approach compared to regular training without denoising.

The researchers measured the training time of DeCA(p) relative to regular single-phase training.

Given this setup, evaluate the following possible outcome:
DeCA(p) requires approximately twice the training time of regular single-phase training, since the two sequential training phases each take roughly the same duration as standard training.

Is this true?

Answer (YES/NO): YES